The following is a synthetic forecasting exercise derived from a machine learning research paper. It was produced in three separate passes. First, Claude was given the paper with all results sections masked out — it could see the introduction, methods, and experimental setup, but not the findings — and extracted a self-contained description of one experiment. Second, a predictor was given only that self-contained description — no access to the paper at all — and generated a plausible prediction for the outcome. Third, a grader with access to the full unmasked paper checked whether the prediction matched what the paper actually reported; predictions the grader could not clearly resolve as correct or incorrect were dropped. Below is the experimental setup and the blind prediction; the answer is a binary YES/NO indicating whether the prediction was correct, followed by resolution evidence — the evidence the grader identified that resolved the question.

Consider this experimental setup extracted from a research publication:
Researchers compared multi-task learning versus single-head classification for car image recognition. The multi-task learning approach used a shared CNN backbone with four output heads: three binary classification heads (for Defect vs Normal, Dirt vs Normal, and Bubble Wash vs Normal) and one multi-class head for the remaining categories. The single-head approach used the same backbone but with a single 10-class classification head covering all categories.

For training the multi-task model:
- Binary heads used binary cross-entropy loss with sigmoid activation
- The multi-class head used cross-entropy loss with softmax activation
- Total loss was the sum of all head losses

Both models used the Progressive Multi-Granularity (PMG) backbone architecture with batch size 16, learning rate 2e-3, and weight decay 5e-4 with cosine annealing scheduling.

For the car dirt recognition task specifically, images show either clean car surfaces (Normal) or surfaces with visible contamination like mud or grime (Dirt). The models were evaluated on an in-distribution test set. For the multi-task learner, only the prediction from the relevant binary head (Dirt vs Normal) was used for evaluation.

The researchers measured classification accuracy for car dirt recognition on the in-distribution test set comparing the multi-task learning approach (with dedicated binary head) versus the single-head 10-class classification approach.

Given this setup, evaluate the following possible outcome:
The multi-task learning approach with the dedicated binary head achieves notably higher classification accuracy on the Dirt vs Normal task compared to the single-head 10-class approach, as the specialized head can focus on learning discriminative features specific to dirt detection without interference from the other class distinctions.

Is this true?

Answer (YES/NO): YES